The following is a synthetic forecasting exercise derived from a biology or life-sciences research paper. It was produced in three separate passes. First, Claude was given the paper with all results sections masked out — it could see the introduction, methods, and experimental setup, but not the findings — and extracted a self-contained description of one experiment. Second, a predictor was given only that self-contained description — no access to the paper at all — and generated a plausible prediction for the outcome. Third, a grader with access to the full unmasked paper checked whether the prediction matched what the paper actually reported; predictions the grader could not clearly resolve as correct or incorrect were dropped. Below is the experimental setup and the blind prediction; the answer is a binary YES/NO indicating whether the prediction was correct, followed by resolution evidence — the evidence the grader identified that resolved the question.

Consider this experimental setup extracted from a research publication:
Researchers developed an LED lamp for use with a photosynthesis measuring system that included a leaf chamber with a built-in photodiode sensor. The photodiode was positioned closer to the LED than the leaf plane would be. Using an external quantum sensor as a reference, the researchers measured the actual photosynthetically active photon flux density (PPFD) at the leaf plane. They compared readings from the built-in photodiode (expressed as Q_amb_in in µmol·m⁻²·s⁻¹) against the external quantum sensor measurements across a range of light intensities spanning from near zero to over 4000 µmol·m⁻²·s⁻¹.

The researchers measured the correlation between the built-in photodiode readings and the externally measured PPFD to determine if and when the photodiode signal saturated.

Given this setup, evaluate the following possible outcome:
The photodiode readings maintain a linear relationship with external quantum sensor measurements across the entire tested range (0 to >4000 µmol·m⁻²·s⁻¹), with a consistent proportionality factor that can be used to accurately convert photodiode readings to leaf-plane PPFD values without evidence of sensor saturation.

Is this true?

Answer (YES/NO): NO